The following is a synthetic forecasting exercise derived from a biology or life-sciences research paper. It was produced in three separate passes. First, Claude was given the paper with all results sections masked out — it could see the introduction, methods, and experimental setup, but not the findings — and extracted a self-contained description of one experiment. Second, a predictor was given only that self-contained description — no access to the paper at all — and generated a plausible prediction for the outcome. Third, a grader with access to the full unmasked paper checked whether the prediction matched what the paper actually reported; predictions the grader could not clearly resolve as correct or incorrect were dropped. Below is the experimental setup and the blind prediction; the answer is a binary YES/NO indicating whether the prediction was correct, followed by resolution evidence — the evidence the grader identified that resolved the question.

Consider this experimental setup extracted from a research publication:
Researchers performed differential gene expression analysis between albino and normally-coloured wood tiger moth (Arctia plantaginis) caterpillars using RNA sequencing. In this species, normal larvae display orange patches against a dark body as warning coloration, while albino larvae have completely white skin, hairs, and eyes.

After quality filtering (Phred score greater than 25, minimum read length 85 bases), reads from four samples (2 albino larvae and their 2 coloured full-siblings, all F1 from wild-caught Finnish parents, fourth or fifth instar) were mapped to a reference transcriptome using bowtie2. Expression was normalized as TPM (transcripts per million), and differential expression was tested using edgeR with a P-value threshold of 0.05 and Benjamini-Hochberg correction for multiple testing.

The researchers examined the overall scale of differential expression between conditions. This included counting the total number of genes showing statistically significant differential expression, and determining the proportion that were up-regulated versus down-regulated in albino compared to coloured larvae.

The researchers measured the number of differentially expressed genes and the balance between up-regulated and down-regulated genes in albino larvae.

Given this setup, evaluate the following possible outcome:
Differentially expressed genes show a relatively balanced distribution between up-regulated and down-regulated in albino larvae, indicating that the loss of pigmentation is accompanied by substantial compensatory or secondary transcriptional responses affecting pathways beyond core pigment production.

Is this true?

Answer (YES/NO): NO